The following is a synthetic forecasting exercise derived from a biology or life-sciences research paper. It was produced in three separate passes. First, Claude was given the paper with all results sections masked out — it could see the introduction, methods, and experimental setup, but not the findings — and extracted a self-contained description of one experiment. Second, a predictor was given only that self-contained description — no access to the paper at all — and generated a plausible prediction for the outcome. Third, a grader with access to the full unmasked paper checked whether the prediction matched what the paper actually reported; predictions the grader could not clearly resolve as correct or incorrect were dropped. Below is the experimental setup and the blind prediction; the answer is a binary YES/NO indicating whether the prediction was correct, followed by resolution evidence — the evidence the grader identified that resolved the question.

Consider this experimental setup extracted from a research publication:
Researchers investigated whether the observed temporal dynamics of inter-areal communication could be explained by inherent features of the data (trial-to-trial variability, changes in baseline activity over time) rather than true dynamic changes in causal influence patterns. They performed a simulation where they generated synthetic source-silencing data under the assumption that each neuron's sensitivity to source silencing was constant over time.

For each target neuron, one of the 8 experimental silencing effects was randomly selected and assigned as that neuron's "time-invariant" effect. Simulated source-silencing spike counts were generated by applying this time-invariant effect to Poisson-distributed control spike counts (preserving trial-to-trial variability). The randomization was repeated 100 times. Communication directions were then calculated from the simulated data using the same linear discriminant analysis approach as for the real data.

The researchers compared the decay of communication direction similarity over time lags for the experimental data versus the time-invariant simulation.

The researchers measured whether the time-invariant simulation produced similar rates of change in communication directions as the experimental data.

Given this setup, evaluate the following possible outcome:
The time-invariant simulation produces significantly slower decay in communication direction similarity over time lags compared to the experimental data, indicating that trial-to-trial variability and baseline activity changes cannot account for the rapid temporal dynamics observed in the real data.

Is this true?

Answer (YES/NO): YES